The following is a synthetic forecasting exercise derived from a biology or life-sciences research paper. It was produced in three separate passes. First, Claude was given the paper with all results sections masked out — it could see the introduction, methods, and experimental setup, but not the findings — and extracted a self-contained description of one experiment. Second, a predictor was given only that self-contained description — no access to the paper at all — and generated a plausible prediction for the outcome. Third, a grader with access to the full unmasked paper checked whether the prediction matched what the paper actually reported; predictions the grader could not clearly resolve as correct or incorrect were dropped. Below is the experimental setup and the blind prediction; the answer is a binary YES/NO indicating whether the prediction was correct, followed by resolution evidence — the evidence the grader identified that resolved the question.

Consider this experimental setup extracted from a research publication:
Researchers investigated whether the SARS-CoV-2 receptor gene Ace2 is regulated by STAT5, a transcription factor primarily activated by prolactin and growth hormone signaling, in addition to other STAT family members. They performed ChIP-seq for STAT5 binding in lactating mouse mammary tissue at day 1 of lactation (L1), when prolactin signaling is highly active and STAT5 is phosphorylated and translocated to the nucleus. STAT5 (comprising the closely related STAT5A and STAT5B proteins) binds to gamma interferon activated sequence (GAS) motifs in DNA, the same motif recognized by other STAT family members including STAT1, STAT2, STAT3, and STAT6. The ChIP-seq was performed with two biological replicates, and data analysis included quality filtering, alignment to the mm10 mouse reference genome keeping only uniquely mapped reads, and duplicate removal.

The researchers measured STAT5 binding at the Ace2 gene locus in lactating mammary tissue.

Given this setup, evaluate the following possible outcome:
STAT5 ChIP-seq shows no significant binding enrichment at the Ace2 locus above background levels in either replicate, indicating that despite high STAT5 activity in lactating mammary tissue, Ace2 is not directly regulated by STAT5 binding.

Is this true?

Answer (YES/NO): NO